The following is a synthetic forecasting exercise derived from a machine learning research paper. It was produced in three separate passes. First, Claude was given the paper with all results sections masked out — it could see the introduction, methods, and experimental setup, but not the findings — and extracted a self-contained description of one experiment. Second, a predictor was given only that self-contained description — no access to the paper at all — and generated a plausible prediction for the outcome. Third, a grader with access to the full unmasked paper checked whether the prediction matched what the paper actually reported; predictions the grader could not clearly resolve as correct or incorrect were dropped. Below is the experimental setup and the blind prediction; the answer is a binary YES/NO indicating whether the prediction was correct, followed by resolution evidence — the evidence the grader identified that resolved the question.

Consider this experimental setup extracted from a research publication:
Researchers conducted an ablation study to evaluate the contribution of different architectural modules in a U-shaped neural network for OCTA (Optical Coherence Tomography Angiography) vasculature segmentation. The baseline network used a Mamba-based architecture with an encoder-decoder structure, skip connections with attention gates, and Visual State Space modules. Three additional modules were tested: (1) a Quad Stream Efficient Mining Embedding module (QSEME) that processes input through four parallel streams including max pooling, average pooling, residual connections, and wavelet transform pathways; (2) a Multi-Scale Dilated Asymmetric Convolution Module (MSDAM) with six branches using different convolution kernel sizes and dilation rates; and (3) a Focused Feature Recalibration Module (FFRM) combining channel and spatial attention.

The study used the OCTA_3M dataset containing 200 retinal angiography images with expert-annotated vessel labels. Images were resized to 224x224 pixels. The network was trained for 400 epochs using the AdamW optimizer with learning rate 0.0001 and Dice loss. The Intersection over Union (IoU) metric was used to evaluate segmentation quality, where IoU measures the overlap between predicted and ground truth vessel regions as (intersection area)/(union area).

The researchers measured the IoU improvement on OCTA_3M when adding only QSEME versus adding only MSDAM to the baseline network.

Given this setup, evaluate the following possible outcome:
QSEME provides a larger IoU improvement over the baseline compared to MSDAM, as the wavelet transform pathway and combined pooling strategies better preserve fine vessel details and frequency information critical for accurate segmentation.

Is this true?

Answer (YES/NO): NO